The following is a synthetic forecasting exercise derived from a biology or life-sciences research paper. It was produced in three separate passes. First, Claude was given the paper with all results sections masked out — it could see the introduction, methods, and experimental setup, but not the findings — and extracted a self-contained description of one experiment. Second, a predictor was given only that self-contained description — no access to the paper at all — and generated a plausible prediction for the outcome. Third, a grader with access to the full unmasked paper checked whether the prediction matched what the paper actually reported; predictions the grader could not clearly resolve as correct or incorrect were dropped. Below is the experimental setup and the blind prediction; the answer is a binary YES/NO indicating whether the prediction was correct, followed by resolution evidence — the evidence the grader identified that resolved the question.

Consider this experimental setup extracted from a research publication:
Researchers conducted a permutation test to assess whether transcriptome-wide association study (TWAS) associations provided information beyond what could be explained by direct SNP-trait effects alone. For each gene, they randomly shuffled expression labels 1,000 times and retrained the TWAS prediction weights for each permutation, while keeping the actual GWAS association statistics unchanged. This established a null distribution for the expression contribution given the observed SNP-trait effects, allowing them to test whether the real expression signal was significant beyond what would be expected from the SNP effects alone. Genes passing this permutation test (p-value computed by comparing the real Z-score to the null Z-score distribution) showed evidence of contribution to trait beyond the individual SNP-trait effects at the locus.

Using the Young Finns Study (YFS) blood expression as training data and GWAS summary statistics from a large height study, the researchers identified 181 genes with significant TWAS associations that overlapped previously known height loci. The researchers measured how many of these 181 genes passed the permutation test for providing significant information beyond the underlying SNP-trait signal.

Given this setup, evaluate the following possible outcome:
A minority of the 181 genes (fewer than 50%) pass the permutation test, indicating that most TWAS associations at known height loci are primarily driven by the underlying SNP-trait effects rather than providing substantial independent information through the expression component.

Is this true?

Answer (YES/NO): YES